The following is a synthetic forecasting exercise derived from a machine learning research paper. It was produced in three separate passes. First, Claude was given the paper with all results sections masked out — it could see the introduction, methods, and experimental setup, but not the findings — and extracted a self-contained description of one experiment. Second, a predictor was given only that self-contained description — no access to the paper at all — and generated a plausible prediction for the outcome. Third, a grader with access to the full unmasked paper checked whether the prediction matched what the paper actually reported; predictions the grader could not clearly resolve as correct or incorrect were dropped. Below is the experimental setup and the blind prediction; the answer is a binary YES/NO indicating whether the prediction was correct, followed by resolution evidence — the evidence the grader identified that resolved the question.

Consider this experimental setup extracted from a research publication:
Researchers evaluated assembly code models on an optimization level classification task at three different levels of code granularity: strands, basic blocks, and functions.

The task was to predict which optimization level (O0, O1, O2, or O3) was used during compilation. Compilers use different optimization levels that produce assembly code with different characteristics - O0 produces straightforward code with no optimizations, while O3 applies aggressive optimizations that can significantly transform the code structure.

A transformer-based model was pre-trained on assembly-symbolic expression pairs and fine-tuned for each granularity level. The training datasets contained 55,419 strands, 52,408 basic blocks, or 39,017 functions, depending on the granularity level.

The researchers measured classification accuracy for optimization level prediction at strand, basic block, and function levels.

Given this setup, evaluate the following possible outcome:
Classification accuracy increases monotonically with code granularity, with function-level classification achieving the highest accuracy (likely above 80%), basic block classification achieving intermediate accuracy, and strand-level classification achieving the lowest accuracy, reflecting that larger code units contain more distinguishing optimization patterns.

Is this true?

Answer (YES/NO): NO